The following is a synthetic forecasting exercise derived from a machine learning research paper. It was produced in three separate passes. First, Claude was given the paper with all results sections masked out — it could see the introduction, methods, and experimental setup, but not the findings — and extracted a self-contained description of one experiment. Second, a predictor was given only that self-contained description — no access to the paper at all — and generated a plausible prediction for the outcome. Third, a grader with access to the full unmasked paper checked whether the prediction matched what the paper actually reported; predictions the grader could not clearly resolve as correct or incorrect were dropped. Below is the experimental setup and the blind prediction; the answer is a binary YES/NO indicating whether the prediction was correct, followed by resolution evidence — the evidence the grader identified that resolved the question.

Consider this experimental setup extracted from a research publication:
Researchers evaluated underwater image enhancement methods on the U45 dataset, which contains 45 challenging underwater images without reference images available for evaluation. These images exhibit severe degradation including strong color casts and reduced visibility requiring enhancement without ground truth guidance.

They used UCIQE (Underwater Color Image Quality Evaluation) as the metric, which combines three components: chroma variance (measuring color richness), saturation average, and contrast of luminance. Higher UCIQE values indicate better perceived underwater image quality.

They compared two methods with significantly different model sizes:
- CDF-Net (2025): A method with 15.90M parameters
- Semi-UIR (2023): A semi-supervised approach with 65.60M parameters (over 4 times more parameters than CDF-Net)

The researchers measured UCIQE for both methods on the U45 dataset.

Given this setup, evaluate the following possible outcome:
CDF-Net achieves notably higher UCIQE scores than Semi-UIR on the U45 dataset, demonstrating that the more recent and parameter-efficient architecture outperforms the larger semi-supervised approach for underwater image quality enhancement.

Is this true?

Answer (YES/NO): NO